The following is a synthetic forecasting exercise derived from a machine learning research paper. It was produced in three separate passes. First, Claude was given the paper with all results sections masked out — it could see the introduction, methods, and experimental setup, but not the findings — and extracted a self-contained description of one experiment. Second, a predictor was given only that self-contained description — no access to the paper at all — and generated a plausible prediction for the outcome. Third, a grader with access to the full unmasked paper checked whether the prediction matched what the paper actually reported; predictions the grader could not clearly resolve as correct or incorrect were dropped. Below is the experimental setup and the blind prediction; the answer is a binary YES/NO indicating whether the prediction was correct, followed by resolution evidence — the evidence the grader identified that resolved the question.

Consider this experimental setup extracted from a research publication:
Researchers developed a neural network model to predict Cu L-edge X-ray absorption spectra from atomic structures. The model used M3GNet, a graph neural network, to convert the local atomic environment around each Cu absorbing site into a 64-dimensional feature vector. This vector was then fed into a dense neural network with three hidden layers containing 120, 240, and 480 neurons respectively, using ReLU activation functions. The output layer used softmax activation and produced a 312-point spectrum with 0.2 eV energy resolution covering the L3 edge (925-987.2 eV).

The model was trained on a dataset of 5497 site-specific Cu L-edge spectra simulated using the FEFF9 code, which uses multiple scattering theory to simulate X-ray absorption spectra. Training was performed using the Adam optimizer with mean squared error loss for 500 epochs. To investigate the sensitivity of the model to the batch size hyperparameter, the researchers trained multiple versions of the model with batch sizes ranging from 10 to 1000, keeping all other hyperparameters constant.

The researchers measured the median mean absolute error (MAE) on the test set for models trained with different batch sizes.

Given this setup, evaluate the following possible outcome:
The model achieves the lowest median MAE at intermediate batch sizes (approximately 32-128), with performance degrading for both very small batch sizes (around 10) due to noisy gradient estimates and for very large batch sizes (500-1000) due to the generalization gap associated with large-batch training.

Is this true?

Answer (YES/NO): NO